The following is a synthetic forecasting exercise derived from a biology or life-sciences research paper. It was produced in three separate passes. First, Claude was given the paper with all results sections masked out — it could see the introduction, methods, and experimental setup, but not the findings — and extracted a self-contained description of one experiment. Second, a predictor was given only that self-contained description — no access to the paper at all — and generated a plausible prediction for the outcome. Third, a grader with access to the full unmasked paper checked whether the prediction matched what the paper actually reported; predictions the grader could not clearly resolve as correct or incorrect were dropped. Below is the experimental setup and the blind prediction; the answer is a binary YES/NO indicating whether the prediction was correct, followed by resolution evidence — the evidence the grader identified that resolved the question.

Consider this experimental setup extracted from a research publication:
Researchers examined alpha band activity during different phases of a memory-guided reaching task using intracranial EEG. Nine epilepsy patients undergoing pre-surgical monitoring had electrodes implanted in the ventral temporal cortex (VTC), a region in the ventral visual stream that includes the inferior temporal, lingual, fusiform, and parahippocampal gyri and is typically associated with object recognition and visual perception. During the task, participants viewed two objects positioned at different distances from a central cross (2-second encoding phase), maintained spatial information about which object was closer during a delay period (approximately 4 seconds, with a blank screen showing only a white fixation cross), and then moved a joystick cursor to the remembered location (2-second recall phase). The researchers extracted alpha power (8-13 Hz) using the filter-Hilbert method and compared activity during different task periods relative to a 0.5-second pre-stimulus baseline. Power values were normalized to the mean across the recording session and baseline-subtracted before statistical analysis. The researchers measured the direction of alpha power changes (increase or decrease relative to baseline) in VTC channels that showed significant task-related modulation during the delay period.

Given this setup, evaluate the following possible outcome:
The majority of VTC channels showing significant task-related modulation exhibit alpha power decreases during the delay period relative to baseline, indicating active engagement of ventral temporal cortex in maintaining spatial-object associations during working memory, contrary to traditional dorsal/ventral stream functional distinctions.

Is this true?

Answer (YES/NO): NO